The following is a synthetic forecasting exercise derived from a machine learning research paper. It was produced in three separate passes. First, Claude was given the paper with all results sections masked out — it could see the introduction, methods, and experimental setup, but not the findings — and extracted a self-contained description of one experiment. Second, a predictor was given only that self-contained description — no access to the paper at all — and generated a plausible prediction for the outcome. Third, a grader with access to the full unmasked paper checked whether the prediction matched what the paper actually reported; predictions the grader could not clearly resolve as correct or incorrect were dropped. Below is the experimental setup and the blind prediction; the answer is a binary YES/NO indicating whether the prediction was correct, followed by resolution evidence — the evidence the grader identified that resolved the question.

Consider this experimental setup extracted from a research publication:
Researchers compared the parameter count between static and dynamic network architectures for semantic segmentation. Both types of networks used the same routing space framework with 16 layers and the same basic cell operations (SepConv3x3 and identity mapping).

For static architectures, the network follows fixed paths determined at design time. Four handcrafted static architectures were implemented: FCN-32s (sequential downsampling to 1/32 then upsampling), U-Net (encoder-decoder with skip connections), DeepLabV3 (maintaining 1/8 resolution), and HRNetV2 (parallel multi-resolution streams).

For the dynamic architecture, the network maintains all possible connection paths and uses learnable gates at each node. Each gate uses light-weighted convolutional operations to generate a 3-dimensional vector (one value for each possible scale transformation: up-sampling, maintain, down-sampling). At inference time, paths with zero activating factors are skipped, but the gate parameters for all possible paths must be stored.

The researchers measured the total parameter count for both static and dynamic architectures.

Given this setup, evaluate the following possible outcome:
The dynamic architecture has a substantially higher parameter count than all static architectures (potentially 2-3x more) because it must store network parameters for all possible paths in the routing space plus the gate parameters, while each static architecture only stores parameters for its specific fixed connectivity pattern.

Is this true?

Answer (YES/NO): YES